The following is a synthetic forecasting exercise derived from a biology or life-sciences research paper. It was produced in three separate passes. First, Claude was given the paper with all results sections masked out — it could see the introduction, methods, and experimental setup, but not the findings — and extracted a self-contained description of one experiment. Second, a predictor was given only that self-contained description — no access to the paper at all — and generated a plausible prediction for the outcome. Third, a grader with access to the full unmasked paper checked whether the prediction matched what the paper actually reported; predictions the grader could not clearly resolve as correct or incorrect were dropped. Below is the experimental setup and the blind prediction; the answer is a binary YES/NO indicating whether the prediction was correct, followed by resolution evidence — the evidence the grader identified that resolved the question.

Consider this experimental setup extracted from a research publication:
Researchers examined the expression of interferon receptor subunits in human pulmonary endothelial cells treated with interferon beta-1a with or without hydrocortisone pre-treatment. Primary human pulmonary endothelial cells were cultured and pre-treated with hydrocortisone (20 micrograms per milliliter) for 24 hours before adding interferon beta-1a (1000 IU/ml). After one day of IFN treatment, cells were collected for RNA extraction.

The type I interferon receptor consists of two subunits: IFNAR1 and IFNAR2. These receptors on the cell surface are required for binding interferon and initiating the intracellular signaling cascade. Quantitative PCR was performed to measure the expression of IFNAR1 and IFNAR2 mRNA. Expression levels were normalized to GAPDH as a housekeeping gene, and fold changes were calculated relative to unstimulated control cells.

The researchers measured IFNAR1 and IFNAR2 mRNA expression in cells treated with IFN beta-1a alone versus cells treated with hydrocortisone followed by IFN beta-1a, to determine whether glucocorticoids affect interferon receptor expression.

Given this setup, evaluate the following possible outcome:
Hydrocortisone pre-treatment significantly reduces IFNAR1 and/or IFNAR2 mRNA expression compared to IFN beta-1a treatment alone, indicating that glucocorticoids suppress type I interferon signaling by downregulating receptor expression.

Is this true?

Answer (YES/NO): NO